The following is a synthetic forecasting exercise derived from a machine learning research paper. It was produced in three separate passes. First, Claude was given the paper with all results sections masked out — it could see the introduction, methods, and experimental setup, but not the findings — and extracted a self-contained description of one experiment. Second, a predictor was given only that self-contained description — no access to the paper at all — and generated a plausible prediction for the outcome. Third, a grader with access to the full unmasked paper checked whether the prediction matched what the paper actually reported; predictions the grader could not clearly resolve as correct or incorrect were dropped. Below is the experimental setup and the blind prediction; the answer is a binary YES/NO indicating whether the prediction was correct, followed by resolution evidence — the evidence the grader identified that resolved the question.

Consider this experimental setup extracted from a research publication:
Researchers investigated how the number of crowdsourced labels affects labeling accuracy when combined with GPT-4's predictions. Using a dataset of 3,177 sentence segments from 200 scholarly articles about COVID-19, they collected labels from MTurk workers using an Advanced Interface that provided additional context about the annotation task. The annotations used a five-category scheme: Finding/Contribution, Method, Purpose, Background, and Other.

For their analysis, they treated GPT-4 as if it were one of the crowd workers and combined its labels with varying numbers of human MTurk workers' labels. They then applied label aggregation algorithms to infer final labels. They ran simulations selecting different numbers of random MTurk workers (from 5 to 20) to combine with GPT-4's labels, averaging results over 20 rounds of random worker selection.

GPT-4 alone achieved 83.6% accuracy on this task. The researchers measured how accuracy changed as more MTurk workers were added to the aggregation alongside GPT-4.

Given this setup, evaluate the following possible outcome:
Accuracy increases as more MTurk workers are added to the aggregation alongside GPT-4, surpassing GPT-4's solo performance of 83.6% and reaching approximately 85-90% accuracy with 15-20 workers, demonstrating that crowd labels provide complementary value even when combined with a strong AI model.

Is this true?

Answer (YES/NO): NO